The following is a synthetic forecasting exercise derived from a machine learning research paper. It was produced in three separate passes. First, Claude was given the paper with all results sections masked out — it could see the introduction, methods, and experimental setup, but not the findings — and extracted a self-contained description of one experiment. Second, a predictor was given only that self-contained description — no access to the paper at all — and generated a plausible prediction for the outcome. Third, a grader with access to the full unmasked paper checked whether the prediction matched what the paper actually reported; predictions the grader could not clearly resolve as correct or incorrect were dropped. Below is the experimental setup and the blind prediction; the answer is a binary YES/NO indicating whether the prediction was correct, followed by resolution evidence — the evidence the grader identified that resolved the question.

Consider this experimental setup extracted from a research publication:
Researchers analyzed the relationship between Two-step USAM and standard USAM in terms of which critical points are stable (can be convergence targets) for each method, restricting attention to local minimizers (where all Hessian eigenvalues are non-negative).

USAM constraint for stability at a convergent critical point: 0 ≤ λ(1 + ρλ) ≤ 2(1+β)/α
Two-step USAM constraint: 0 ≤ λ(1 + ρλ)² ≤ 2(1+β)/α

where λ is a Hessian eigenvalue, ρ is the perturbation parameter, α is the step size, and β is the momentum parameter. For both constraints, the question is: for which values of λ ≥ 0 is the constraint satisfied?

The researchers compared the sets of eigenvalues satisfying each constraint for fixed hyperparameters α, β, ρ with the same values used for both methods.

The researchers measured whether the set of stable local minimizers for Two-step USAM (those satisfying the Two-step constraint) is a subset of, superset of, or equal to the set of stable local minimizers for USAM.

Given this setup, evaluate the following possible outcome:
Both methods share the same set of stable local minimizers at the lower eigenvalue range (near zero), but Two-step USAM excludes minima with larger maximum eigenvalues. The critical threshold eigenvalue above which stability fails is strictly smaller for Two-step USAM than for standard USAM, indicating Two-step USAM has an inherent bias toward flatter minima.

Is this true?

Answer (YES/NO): YES